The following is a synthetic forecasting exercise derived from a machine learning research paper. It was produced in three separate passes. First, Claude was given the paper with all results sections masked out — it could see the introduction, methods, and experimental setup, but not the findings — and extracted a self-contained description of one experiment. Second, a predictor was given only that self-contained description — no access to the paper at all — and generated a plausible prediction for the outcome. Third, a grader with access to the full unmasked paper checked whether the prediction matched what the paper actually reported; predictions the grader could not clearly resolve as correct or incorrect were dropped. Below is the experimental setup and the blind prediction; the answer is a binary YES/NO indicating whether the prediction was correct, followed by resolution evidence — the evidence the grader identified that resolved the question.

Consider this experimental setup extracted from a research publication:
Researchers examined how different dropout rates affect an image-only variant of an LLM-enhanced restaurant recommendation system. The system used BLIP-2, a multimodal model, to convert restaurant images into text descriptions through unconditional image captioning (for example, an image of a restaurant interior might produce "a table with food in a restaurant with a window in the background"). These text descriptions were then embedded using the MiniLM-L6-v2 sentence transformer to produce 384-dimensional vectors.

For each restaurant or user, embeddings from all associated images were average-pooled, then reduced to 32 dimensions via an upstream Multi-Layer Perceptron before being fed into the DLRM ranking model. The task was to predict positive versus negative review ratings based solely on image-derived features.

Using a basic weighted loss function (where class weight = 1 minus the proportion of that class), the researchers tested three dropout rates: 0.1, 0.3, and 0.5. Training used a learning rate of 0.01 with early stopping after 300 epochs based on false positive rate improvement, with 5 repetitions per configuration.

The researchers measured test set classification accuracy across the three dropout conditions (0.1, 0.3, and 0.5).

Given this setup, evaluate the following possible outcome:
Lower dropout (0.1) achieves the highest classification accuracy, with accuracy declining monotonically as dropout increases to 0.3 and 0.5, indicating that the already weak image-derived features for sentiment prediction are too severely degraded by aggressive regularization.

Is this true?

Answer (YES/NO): YES